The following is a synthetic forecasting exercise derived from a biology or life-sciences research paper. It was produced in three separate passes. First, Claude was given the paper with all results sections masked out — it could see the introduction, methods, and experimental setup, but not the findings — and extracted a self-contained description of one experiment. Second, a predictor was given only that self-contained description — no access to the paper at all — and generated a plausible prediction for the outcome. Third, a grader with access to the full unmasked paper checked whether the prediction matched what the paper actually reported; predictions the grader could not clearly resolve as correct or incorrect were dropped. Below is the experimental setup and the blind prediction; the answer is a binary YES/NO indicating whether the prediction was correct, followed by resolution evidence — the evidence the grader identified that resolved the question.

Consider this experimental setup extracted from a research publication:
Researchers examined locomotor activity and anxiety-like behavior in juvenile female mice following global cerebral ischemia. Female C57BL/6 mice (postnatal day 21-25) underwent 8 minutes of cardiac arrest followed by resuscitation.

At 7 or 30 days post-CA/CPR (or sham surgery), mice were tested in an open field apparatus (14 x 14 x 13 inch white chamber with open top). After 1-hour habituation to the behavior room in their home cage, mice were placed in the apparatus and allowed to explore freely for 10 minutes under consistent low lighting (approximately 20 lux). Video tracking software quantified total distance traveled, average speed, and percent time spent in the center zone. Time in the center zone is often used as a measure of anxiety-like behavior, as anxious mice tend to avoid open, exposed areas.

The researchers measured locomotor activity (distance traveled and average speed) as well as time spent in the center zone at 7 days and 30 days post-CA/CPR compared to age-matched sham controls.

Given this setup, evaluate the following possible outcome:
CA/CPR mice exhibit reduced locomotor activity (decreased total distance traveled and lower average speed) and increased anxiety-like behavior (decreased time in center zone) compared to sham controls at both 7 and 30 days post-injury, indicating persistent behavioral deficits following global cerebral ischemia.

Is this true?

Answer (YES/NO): NO